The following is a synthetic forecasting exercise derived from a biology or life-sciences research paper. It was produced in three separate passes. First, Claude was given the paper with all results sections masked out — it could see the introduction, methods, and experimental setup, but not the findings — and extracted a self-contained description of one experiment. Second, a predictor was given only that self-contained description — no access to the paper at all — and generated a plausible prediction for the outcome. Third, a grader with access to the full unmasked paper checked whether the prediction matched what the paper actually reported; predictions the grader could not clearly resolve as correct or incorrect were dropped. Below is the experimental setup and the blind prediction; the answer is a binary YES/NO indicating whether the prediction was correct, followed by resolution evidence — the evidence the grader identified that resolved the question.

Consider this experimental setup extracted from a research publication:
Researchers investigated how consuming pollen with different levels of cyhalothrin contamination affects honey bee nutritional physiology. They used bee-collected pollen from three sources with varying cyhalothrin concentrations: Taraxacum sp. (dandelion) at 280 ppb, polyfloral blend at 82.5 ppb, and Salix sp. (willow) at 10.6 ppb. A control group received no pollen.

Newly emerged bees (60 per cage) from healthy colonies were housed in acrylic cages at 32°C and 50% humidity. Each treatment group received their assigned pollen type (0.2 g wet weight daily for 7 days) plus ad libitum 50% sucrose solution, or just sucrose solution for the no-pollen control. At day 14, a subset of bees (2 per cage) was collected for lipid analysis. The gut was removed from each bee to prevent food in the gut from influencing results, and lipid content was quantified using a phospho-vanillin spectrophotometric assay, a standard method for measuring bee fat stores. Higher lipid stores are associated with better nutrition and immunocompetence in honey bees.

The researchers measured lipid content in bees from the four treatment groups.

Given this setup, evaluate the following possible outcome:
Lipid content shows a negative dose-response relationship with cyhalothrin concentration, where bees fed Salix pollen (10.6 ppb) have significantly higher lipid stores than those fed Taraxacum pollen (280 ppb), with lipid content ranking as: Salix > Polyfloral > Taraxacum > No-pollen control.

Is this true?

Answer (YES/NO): NO